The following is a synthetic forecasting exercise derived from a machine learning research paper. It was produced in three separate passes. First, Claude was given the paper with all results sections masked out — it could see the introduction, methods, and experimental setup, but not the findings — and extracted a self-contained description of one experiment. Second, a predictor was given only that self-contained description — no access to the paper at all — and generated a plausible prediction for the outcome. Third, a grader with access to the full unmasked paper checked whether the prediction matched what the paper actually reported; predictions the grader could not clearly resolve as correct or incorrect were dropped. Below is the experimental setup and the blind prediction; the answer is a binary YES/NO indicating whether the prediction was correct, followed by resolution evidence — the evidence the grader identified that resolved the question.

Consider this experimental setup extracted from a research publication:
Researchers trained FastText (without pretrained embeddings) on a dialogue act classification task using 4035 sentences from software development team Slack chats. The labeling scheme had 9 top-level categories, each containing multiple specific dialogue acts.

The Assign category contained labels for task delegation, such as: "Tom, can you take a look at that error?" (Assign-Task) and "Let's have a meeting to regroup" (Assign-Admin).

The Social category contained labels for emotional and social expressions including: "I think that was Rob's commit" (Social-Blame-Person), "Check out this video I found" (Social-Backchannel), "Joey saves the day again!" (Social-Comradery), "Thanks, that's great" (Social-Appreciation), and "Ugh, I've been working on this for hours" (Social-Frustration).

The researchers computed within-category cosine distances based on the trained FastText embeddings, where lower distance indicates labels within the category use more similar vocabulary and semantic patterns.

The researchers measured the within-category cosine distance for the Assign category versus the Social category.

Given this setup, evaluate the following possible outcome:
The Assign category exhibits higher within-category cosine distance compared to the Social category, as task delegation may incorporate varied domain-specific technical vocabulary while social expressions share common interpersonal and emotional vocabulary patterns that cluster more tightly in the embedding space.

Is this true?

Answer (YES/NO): NO